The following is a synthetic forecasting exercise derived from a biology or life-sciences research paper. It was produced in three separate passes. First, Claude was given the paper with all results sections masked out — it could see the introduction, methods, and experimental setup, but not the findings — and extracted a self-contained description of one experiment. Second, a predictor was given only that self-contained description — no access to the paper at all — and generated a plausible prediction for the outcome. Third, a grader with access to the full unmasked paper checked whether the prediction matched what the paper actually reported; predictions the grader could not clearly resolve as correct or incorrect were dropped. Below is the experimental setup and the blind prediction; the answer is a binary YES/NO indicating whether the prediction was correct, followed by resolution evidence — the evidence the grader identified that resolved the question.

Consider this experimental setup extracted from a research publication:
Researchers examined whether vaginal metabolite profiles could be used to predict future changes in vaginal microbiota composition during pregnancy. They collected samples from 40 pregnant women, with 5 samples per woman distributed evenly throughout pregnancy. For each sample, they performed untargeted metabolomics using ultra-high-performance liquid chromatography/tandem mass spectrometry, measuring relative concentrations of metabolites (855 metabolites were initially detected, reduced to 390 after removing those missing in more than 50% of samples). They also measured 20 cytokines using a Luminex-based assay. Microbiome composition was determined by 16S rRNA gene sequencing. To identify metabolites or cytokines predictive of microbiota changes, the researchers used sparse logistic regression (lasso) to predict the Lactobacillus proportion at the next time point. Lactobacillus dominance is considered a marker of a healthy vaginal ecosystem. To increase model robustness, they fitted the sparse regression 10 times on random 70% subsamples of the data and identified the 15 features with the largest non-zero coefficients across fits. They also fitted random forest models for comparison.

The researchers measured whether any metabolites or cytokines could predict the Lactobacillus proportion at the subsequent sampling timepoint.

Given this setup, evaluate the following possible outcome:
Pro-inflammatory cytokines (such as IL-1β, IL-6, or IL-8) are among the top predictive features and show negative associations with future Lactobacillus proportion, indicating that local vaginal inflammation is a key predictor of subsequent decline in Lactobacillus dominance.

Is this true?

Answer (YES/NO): NO